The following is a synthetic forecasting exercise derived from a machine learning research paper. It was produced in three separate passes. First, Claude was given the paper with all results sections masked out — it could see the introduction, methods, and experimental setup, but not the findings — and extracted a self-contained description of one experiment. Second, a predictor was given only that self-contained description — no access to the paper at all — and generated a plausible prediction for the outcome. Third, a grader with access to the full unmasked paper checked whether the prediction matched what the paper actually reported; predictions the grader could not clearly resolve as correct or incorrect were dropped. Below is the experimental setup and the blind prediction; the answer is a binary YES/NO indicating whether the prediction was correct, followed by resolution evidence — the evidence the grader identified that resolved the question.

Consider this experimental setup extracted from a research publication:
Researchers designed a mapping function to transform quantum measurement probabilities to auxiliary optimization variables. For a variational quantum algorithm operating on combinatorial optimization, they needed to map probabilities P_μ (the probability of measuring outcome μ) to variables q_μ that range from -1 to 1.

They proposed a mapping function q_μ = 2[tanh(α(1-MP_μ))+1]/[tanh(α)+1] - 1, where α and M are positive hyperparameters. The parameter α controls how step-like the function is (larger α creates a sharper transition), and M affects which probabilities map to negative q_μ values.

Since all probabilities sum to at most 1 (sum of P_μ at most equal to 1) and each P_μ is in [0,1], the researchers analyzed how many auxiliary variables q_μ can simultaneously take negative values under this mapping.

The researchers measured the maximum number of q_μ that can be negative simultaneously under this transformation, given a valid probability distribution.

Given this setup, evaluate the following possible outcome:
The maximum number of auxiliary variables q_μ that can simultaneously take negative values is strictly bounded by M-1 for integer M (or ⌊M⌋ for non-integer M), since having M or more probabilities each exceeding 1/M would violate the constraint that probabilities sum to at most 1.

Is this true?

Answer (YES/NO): NO